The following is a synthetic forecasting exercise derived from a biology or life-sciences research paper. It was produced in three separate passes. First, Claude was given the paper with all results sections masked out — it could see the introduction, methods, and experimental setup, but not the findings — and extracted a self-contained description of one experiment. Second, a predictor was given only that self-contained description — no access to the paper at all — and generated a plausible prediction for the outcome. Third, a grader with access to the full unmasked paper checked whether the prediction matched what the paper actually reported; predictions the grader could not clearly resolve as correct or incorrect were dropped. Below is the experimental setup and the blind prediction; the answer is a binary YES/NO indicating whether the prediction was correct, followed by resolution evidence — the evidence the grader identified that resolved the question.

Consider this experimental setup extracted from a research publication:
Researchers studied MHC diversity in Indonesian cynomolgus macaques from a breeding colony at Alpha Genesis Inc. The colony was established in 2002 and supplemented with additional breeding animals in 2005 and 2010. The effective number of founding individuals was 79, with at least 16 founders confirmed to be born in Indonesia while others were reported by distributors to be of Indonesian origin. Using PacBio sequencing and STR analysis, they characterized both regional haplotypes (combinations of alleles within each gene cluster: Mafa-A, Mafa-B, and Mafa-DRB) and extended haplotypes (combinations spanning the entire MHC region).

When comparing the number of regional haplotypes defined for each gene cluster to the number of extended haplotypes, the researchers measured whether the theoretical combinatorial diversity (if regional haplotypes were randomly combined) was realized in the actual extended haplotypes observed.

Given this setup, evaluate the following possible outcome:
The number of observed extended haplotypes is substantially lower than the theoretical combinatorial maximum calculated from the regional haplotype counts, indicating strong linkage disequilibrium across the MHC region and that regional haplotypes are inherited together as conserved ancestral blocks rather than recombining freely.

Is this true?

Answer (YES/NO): YES